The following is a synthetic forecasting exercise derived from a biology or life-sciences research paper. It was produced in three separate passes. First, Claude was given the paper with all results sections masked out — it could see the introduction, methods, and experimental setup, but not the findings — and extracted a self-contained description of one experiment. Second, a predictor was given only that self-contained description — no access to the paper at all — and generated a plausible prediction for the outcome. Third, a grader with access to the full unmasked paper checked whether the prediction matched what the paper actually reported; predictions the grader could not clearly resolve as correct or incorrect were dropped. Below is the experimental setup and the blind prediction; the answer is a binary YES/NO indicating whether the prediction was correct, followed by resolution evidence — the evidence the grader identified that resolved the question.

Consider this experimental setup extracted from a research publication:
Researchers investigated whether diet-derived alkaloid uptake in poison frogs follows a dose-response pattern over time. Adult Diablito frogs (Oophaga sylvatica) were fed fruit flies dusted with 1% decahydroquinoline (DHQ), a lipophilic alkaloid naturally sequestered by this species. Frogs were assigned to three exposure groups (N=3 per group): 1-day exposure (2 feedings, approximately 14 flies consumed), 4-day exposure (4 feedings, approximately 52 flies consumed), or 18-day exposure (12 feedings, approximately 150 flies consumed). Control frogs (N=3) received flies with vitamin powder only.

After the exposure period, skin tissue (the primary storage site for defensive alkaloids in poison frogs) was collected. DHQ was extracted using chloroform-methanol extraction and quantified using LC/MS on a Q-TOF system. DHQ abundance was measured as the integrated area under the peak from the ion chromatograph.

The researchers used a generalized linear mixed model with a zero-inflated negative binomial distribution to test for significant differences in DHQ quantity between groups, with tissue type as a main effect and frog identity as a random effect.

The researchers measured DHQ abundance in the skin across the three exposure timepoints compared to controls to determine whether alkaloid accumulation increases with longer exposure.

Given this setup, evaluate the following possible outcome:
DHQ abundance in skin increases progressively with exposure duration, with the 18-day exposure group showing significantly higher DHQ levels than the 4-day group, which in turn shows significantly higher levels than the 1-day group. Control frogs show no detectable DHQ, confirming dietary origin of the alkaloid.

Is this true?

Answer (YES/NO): NO